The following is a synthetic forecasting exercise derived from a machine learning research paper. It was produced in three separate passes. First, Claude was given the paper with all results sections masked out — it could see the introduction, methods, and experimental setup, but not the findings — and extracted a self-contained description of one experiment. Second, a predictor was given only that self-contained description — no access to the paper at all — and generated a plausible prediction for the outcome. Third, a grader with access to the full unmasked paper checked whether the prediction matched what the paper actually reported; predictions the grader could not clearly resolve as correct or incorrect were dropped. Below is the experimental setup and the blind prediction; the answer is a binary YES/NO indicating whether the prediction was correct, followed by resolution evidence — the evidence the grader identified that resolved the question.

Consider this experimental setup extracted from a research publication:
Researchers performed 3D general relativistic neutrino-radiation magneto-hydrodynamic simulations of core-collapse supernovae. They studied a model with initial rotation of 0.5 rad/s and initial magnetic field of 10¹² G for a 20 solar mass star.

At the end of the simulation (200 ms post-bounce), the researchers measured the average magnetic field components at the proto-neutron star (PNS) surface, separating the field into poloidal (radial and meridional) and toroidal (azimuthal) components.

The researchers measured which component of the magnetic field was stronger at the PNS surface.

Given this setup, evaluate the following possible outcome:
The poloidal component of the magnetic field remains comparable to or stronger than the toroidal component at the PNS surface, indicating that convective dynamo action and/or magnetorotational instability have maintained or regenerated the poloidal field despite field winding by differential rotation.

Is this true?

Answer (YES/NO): NO